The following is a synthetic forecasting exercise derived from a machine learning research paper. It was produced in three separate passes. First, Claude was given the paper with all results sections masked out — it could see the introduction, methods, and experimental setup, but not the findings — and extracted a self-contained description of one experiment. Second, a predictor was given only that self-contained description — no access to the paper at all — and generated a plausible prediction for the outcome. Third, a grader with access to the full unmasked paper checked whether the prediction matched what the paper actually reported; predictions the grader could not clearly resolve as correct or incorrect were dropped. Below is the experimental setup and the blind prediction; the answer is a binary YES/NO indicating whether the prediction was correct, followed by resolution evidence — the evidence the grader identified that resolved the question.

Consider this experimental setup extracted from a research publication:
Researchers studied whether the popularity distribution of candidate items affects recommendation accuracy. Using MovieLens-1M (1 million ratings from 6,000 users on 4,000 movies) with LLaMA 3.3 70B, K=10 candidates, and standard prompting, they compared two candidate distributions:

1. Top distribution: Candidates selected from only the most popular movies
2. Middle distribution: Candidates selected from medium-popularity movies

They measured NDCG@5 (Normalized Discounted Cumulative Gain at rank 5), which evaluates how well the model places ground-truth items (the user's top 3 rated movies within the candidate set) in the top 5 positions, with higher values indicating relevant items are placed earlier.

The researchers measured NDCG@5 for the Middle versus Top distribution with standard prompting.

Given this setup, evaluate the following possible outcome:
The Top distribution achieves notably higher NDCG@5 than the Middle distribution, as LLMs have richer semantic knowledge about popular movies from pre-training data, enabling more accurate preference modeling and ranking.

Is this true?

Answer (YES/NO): NO